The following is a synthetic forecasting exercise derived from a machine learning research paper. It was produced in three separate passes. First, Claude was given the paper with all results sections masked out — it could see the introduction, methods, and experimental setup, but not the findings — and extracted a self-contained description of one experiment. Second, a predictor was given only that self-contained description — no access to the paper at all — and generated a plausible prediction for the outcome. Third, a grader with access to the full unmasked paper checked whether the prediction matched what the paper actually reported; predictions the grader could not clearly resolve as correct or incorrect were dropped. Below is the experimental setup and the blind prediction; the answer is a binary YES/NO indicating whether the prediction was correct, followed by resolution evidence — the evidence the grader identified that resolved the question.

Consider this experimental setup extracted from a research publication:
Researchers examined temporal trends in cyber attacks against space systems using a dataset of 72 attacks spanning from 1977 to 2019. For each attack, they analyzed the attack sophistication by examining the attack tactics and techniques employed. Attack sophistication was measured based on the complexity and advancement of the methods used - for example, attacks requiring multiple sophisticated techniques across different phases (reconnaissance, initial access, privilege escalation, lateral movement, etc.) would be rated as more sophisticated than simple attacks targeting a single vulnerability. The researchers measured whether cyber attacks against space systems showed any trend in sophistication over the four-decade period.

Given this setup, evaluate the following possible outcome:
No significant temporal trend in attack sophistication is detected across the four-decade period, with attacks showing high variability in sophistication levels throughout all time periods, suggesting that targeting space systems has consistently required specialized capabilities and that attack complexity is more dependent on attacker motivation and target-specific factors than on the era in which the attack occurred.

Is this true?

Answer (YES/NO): NO